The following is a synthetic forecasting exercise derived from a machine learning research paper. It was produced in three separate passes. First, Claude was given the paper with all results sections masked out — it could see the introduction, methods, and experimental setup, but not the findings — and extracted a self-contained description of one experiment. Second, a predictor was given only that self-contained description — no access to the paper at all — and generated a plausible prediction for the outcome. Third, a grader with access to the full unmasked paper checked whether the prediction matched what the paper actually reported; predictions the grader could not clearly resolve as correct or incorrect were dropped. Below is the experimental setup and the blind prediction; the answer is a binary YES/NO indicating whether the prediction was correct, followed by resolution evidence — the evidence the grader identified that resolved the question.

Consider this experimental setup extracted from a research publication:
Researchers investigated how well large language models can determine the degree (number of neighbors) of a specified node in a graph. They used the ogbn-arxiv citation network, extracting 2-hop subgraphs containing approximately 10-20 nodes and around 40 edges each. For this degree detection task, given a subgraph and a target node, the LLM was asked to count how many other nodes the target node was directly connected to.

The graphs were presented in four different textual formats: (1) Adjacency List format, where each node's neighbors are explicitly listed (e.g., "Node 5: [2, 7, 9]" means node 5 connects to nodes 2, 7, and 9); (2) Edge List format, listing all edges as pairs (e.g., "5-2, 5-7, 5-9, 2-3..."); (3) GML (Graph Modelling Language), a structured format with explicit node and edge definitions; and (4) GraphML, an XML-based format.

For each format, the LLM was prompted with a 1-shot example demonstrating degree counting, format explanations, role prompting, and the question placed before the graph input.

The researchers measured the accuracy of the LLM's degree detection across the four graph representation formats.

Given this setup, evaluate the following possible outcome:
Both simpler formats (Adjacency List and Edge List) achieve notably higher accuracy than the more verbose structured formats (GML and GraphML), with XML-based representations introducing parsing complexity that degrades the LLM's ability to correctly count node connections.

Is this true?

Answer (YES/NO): NO